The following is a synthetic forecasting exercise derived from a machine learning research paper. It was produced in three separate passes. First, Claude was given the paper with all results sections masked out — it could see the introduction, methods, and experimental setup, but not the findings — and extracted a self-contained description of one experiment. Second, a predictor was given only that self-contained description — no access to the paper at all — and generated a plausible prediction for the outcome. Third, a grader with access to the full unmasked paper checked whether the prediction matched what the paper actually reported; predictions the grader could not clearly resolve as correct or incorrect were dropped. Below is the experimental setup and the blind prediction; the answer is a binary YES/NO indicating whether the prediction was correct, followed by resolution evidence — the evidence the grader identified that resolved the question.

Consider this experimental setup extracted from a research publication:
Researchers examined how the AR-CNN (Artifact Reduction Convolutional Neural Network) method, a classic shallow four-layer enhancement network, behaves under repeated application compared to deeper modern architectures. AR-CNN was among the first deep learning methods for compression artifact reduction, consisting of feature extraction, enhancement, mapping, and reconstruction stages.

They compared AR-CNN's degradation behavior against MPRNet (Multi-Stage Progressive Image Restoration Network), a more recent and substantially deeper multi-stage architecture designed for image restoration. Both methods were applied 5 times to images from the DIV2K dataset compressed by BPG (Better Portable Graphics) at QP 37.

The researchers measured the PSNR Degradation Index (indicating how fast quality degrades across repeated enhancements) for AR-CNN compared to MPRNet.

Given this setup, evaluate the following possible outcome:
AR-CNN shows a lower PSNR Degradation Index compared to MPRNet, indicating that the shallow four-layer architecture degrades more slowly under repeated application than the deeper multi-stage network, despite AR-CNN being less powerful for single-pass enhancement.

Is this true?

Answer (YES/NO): YES